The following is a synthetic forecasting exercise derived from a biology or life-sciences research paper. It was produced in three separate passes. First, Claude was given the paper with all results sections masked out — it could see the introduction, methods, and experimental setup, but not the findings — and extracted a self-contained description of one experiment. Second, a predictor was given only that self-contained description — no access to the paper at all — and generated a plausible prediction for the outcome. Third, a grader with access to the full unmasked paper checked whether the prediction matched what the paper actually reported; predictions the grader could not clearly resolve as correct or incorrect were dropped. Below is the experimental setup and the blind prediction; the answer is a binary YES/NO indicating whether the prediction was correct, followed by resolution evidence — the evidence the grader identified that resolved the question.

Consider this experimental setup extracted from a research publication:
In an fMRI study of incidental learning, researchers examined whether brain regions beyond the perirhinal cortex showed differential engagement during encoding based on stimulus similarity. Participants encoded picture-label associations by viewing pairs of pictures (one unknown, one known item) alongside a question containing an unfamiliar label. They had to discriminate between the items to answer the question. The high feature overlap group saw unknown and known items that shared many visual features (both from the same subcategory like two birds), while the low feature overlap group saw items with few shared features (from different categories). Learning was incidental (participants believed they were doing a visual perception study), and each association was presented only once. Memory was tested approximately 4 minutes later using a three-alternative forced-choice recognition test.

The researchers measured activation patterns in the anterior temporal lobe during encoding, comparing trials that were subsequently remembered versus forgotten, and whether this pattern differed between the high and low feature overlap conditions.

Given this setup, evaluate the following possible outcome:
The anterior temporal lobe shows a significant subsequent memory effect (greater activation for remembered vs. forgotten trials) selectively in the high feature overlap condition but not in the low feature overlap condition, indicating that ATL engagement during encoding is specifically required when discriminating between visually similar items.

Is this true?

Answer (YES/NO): NO